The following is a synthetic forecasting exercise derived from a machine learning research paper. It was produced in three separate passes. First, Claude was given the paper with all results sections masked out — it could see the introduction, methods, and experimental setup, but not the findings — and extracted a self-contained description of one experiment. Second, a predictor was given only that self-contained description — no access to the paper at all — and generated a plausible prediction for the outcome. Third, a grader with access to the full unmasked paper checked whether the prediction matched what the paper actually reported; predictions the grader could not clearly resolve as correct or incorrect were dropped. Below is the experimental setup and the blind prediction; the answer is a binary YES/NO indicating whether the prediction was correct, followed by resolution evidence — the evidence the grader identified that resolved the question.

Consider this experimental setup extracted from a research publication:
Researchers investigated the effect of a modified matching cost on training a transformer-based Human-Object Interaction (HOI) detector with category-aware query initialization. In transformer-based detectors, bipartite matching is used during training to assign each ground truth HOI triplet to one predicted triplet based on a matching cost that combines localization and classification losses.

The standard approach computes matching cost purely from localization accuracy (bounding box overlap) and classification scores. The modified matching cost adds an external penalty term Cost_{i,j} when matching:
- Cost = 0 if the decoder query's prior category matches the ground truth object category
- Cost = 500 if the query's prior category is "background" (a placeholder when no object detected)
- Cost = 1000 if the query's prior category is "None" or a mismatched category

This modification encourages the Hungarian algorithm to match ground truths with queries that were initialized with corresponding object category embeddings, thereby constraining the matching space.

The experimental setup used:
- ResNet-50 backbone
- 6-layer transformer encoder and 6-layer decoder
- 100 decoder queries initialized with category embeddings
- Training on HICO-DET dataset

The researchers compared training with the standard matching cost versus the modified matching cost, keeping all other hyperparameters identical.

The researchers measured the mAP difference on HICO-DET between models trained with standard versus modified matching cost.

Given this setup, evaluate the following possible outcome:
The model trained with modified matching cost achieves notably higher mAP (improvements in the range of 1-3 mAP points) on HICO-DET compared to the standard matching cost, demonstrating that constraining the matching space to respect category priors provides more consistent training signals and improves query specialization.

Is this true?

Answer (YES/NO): NO